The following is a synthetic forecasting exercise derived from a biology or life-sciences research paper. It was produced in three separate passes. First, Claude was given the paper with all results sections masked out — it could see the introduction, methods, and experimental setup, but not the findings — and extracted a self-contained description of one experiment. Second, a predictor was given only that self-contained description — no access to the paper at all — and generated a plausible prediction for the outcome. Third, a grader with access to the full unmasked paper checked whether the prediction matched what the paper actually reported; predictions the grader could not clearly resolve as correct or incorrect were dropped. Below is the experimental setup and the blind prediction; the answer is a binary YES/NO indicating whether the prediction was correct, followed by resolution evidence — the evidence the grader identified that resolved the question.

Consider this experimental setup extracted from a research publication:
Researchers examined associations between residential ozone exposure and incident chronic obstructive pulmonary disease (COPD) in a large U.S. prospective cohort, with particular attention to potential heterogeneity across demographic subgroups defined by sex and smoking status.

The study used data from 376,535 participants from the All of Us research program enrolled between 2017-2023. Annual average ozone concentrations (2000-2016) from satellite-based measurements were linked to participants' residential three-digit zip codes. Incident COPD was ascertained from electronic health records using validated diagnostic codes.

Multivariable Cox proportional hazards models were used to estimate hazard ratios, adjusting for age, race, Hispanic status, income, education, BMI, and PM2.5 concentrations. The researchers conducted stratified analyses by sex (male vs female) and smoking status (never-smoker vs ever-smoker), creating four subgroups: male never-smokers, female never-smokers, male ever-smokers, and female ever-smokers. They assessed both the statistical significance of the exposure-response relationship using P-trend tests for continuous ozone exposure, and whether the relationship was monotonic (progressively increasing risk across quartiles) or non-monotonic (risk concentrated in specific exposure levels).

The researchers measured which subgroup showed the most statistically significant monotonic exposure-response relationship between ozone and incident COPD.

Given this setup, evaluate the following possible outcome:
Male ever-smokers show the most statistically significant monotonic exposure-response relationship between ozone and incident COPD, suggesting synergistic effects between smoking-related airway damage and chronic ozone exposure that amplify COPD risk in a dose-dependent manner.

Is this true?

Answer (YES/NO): NO